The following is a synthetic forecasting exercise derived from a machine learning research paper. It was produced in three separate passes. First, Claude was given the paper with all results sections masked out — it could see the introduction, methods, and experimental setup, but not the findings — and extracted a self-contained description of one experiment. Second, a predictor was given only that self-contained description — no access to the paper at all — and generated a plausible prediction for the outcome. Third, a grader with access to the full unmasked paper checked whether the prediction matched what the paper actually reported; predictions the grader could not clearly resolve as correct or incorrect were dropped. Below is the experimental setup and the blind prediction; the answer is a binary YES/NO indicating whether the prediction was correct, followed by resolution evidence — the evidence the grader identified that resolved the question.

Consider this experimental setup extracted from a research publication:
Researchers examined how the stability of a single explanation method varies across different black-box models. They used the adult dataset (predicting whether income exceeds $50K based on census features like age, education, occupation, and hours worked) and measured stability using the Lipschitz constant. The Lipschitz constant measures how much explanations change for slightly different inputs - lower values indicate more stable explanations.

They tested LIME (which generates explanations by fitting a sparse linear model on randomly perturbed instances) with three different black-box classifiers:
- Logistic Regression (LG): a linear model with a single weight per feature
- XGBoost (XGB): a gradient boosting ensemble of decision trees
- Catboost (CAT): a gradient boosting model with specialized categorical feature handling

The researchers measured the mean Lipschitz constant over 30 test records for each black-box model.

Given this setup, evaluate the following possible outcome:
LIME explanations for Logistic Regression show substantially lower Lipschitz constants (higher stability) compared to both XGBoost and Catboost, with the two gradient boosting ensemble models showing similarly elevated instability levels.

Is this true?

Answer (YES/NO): NO